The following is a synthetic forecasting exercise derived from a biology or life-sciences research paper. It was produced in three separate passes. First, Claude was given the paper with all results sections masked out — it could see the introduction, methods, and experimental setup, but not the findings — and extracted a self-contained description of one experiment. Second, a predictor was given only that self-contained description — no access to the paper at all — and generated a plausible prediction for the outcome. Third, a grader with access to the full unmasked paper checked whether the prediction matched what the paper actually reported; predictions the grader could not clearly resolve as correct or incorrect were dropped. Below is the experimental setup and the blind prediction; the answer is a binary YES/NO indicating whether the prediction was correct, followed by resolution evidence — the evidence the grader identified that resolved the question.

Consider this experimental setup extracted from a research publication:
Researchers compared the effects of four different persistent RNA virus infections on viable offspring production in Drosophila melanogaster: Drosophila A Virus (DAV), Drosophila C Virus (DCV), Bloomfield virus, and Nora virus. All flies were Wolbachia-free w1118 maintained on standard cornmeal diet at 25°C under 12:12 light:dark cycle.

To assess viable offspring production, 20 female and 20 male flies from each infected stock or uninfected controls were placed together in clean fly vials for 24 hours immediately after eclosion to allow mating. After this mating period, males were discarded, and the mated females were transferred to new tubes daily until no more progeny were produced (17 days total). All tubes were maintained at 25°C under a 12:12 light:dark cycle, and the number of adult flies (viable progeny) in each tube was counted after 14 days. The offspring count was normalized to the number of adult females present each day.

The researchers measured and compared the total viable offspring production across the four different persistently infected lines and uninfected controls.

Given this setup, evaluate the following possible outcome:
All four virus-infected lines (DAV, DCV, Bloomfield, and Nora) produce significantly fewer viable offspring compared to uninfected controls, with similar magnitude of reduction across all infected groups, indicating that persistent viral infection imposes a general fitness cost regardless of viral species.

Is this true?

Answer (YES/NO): NO